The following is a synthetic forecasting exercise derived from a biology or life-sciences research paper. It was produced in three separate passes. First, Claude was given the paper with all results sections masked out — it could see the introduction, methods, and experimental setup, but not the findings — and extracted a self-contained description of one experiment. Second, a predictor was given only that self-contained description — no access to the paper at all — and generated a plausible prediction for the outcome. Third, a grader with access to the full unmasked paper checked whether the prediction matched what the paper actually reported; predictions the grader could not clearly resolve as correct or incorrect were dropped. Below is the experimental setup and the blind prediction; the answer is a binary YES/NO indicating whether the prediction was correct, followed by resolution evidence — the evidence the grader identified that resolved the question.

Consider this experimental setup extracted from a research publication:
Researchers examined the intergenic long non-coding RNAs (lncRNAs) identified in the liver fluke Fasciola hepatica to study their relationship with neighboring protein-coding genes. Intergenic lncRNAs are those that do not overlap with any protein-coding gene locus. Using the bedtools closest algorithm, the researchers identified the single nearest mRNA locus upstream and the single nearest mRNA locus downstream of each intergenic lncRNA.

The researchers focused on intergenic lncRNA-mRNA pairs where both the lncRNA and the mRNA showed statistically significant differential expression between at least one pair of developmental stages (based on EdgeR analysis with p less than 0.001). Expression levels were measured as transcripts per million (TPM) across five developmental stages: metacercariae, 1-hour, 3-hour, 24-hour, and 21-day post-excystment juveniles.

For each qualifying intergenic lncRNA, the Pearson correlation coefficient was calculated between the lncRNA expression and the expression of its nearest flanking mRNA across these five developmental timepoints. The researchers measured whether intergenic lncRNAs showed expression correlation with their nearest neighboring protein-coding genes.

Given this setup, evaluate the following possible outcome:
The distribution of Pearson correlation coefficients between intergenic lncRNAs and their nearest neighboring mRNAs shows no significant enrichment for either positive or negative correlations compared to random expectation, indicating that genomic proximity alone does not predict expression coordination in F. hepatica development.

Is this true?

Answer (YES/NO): YES